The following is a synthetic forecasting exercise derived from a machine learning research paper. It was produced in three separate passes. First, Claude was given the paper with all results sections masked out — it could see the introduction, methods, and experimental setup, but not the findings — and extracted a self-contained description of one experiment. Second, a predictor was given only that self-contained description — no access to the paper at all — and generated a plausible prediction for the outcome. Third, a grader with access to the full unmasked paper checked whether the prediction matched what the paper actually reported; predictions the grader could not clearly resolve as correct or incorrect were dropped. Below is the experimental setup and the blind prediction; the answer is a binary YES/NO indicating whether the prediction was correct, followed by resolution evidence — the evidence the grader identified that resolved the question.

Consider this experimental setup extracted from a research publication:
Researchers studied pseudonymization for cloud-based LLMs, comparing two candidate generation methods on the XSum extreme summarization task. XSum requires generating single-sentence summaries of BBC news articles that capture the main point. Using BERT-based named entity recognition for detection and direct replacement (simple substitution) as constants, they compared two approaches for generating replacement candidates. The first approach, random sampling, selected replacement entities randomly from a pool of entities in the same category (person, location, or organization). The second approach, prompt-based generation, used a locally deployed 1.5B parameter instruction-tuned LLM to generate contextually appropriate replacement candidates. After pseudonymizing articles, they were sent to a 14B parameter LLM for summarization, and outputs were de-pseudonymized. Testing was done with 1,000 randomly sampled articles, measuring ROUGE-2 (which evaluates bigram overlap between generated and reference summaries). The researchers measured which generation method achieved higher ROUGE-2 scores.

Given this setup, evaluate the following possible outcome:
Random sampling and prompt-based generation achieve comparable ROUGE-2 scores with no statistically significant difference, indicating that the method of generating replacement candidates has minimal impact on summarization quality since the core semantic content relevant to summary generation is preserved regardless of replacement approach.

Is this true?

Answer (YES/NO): NO